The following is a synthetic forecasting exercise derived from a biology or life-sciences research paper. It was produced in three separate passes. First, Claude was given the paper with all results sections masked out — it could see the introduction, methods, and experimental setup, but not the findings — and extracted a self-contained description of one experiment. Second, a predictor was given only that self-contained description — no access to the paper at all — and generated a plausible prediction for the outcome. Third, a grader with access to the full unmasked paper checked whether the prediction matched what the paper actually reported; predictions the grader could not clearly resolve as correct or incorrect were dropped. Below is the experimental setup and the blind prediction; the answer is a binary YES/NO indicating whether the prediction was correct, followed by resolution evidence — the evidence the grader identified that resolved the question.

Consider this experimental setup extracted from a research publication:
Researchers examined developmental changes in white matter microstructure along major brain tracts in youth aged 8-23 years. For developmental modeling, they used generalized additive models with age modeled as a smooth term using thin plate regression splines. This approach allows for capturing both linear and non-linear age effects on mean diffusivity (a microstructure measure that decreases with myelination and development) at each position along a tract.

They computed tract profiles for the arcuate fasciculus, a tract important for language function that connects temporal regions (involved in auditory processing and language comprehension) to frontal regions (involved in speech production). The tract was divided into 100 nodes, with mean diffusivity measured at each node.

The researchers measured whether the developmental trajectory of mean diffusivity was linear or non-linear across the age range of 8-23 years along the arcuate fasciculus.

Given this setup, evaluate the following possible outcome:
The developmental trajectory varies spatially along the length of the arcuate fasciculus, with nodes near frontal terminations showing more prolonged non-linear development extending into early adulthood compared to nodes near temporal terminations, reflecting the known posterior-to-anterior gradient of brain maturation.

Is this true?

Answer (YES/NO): NO